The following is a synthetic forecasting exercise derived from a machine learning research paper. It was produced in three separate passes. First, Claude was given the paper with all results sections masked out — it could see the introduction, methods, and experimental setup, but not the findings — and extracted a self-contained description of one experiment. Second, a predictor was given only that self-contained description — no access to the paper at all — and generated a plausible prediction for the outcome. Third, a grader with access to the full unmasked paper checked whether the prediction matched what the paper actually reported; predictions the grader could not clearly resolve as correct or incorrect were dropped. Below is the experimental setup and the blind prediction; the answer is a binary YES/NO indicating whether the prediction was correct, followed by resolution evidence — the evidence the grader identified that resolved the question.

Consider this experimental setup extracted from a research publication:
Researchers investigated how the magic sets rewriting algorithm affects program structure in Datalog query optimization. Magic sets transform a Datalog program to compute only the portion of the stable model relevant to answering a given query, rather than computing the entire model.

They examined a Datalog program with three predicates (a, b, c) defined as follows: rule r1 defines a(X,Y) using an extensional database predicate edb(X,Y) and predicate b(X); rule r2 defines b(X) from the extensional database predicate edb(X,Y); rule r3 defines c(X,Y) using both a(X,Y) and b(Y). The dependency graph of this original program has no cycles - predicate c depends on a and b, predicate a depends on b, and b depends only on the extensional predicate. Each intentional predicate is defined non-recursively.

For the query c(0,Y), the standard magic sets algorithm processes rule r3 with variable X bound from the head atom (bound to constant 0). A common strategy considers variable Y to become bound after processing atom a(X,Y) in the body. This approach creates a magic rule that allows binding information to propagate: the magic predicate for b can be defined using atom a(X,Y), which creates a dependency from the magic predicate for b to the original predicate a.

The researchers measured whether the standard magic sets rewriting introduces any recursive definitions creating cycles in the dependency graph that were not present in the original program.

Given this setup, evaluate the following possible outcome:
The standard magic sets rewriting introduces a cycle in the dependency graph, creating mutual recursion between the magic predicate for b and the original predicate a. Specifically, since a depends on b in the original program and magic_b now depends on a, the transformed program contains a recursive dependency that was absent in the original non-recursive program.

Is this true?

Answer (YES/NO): YES